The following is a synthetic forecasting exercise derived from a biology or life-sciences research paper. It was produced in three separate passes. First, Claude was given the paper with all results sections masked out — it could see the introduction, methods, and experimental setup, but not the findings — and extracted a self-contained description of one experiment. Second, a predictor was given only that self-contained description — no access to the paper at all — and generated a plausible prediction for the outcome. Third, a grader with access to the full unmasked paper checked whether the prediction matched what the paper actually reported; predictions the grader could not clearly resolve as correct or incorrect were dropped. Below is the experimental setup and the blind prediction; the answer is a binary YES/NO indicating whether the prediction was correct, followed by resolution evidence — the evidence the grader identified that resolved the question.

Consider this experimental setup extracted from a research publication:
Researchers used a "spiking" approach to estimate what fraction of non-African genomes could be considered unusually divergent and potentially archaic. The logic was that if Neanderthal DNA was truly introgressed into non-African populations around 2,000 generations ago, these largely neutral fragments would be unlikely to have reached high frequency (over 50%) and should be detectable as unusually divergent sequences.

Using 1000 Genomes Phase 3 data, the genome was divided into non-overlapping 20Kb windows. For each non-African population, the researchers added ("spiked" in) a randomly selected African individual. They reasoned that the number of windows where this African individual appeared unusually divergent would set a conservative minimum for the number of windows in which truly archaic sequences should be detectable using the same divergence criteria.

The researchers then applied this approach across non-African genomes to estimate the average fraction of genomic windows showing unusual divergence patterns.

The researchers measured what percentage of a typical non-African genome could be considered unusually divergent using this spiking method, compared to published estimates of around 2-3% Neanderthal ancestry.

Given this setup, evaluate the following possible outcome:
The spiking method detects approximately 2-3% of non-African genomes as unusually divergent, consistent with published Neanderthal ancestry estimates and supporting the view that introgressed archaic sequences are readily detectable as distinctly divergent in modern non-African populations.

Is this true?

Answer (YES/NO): NO